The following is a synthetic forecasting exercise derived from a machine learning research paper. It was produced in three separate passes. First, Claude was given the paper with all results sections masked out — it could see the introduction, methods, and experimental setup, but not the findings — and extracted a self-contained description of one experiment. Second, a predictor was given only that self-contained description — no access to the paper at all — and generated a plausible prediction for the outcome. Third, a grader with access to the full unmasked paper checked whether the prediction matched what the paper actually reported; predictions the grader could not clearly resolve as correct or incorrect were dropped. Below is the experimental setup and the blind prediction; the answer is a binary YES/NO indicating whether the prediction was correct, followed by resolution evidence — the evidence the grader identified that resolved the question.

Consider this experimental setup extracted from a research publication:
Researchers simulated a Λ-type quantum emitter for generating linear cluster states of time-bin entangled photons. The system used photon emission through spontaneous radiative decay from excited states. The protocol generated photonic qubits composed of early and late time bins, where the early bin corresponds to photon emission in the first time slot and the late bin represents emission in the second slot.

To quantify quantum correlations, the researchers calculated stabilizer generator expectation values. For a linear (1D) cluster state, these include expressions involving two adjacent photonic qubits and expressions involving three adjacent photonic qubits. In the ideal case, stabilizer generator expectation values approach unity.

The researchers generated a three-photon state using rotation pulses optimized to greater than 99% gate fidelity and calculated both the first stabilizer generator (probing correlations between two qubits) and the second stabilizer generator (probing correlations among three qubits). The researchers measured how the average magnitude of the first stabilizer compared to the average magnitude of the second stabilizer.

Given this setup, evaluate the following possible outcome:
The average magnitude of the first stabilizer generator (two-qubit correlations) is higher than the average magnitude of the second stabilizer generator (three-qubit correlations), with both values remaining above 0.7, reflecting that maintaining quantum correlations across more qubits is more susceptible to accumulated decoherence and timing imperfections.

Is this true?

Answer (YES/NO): YES